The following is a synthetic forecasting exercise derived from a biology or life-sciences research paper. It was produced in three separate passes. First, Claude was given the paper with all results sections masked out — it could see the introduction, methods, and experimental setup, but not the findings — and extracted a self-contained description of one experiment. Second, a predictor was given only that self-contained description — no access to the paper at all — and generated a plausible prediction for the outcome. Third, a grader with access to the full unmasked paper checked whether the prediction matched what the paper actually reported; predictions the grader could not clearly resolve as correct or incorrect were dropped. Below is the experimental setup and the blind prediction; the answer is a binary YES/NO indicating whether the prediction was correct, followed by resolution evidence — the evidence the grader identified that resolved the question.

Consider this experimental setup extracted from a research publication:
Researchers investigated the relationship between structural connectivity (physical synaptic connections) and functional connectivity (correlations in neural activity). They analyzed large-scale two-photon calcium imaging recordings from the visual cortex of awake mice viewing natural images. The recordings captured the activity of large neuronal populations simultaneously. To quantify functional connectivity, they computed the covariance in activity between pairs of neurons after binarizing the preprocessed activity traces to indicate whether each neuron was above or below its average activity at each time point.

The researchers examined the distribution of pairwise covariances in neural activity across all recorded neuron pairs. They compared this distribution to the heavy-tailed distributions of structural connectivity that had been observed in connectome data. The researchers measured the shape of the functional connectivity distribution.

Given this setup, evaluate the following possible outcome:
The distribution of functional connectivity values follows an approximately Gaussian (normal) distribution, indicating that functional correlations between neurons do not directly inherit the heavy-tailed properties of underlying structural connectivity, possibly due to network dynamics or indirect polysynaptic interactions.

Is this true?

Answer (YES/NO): NO